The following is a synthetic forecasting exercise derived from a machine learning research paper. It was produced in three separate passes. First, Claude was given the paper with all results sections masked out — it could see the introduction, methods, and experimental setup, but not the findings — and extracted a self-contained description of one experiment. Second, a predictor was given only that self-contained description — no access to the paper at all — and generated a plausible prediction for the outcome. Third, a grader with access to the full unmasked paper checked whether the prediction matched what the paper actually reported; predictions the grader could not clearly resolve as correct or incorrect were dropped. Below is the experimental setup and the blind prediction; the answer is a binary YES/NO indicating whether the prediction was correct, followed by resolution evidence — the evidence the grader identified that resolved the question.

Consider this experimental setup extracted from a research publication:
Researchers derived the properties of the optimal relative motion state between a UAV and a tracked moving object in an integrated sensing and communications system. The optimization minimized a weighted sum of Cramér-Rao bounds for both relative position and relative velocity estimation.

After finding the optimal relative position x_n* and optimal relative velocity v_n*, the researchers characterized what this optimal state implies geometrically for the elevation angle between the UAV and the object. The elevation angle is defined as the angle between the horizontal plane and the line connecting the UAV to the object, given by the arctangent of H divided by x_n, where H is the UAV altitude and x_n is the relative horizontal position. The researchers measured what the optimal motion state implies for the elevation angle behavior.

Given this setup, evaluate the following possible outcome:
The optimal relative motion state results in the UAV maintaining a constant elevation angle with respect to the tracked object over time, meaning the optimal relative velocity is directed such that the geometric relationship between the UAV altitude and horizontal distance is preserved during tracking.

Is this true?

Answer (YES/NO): YES